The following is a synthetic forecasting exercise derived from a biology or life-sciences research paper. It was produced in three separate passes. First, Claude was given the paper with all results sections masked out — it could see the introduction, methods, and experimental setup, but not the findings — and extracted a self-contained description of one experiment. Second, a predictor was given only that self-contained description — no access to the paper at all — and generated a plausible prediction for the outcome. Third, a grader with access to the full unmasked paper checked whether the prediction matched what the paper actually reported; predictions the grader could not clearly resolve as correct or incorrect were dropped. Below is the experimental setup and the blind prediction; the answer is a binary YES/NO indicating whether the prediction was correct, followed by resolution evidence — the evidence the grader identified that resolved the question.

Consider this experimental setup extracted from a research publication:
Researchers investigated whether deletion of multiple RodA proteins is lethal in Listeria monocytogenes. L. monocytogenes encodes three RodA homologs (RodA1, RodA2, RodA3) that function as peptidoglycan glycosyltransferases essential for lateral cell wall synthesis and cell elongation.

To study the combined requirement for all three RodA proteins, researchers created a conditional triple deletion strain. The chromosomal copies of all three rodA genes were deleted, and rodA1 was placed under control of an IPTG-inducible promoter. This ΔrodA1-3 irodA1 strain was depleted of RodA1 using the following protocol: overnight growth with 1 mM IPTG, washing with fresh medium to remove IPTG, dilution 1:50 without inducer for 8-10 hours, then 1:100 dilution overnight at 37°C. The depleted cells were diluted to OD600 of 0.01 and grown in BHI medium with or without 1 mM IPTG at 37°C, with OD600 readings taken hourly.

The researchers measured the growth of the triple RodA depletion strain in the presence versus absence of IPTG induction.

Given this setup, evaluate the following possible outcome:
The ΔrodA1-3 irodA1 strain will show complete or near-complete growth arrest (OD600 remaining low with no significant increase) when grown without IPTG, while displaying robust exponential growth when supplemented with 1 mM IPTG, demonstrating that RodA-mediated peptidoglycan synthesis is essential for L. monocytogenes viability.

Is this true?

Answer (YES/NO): NO